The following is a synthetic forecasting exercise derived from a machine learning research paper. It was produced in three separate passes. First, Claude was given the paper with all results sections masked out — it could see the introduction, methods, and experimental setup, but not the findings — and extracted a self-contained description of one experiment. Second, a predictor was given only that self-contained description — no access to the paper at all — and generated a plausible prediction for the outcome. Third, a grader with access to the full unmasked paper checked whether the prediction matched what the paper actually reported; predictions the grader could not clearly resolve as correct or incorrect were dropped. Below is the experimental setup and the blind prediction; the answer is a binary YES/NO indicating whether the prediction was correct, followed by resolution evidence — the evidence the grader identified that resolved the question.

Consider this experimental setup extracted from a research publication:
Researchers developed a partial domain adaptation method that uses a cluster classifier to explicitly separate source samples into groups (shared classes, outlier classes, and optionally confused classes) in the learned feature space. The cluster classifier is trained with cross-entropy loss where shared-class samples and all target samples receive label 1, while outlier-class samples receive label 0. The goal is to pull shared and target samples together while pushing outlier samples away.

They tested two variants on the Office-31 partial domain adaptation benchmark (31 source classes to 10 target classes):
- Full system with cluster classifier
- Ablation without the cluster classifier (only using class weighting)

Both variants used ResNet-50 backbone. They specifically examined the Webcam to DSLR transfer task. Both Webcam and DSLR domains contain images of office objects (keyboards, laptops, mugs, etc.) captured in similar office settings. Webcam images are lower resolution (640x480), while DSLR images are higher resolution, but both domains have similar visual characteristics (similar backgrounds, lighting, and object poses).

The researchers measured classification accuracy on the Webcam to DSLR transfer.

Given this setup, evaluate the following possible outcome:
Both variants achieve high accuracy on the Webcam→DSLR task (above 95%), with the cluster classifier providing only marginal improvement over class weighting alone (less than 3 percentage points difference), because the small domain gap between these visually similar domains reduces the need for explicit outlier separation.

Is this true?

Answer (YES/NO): YES